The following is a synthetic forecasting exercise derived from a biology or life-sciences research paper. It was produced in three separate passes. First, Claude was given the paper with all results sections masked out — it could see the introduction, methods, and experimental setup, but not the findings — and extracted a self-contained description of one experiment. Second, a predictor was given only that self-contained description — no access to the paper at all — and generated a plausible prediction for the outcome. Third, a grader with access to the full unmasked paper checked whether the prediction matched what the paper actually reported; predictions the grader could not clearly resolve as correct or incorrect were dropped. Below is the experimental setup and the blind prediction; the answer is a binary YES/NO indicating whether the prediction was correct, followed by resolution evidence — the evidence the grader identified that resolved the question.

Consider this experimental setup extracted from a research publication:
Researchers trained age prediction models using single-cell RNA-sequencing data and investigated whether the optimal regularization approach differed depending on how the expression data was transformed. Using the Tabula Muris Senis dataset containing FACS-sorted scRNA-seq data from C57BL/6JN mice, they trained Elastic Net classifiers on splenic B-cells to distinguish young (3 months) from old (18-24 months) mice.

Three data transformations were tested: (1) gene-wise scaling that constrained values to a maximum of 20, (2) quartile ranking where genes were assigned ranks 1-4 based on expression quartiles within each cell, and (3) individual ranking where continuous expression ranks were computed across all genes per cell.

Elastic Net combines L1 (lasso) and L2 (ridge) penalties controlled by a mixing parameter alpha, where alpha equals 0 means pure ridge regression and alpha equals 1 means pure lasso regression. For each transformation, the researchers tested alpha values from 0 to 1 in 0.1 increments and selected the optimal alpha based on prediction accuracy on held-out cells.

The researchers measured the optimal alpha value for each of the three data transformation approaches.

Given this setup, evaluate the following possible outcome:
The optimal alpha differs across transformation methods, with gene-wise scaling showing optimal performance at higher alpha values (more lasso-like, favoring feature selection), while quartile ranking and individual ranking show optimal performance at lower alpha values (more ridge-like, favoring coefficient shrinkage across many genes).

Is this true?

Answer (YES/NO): NO